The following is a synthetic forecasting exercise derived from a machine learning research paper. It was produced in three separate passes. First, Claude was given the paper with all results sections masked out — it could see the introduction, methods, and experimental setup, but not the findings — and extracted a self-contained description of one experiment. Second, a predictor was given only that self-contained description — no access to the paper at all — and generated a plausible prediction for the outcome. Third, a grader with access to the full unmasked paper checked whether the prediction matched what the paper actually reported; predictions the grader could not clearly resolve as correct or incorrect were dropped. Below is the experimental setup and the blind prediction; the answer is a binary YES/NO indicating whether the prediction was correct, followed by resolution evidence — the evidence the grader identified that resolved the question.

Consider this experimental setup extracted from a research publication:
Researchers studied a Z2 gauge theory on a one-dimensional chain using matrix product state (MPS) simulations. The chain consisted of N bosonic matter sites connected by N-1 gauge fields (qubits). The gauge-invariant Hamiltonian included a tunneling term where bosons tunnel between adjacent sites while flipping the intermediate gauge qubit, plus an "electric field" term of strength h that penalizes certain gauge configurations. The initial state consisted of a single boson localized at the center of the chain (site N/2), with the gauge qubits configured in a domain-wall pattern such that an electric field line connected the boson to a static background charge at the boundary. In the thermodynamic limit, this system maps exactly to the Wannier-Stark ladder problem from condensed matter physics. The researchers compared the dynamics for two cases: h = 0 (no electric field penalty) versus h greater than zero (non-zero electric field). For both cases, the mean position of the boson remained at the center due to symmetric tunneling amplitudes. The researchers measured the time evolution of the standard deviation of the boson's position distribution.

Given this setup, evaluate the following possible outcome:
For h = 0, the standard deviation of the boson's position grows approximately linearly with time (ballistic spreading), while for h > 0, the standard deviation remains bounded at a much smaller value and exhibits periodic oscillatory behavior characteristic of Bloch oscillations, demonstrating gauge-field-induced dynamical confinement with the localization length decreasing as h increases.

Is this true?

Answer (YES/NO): YES